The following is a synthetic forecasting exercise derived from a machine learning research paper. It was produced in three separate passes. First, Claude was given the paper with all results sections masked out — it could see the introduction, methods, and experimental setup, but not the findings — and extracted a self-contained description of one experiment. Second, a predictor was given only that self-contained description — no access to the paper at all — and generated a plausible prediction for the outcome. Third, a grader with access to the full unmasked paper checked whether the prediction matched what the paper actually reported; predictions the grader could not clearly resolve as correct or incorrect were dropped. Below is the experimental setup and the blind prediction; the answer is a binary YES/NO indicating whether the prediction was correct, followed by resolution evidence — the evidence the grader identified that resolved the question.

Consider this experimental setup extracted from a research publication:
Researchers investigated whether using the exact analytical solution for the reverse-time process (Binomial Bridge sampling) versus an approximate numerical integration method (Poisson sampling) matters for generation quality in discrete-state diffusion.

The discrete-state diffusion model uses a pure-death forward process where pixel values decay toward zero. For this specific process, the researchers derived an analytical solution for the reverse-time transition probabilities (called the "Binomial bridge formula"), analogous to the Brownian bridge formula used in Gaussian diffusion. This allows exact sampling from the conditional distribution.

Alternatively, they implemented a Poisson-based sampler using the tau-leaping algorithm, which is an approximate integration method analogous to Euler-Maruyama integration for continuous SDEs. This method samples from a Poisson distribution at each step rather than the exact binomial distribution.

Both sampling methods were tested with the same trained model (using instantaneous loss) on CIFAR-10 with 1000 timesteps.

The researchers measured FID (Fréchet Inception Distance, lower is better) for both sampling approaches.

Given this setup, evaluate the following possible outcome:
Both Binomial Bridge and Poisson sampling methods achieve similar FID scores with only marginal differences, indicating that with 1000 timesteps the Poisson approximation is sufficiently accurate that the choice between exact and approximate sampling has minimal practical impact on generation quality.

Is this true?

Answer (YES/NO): YES